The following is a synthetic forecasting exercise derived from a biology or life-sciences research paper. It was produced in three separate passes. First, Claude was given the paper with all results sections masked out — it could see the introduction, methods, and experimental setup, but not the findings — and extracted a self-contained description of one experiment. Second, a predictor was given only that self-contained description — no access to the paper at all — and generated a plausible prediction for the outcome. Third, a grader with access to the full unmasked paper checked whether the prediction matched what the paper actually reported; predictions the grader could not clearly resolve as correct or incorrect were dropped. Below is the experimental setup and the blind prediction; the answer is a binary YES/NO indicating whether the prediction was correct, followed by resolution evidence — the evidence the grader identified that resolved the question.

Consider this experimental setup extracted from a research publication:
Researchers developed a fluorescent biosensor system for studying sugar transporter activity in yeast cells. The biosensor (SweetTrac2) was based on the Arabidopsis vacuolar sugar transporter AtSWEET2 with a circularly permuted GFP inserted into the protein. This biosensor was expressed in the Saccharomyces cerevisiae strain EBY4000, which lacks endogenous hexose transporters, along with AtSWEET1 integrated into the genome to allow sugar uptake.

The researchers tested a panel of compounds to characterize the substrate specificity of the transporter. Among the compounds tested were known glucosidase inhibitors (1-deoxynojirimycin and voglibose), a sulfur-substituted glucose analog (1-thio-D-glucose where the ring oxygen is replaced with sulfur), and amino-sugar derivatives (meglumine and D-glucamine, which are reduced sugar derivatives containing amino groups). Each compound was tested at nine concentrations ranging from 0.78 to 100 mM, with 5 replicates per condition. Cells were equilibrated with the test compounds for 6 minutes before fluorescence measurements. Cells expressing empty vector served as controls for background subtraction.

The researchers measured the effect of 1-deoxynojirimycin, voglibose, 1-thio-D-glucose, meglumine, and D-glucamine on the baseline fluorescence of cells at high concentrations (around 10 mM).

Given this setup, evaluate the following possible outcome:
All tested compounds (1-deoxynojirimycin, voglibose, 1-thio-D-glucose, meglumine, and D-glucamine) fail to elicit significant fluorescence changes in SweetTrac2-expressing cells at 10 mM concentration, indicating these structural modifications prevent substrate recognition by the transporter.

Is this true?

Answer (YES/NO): NO